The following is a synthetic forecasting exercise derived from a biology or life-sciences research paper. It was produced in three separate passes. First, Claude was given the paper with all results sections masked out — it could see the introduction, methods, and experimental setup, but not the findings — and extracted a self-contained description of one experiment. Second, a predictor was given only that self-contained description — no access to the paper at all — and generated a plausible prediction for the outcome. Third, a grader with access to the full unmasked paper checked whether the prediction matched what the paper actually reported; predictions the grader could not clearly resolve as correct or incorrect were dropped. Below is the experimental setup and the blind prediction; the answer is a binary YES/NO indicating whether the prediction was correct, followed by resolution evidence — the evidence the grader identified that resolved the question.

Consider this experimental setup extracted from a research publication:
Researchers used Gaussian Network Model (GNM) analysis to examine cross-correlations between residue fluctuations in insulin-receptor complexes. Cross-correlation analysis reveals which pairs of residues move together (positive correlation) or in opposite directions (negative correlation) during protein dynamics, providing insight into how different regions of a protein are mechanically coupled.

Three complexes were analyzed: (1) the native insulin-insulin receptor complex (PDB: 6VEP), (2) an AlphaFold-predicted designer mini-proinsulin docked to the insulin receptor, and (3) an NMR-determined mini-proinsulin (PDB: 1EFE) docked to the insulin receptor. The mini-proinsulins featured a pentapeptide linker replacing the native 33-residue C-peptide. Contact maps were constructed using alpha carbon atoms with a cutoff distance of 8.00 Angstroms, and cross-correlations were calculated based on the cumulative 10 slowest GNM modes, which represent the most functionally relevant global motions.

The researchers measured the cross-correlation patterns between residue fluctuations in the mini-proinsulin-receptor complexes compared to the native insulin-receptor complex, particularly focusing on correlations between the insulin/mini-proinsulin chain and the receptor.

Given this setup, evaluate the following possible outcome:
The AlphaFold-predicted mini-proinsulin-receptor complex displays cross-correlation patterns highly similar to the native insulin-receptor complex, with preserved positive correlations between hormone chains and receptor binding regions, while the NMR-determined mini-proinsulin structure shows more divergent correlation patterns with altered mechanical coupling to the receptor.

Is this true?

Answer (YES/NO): NO